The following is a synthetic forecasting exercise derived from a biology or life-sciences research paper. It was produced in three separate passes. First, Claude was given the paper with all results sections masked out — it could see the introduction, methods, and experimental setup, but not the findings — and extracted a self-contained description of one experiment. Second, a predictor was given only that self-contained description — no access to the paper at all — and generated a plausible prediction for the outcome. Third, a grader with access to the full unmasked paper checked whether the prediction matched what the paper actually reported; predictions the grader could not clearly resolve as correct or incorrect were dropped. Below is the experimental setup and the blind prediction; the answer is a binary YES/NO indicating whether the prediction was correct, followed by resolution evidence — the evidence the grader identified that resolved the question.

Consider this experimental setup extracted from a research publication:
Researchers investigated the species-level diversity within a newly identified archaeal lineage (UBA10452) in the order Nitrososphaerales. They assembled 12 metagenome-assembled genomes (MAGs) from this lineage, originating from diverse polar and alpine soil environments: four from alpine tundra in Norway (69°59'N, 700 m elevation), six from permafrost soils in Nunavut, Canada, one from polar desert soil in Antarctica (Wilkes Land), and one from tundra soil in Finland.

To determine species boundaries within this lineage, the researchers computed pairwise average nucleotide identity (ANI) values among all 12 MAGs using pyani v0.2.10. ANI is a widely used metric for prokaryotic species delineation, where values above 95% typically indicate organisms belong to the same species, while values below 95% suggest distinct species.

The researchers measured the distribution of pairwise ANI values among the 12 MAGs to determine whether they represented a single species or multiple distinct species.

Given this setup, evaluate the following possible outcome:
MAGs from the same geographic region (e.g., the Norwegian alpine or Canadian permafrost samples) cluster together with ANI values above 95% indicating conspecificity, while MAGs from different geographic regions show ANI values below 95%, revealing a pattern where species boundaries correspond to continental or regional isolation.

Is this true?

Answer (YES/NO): NO